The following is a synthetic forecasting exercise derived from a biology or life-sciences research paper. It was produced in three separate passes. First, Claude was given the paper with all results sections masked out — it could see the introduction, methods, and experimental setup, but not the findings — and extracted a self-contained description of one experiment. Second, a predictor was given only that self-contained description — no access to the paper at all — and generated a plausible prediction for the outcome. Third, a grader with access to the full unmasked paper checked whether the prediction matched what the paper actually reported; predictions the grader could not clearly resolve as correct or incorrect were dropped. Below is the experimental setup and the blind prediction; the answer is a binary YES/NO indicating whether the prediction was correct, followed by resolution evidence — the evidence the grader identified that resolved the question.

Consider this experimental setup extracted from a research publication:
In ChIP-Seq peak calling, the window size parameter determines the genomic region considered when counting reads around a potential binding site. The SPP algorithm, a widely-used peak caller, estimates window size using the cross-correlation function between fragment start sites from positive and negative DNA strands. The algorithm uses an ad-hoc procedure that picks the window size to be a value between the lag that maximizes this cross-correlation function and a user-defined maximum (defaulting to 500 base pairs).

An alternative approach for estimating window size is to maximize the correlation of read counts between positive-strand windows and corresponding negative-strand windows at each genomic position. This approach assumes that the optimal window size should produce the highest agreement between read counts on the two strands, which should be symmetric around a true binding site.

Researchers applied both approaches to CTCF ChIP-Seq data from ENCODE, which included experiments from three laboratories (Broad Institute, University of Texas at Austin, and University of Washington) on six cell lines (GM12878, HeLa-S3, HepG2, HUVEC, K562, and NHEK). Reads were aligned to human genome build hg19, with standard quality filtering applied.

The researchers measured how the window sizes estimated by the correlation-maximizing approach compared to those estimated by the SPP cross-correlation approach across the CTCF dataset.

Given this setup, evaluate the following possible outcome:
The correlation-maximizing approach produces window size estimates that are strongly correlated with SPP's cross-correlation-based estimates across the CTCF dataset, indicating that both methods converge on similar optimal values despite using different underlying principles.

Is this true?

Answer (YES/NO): NO